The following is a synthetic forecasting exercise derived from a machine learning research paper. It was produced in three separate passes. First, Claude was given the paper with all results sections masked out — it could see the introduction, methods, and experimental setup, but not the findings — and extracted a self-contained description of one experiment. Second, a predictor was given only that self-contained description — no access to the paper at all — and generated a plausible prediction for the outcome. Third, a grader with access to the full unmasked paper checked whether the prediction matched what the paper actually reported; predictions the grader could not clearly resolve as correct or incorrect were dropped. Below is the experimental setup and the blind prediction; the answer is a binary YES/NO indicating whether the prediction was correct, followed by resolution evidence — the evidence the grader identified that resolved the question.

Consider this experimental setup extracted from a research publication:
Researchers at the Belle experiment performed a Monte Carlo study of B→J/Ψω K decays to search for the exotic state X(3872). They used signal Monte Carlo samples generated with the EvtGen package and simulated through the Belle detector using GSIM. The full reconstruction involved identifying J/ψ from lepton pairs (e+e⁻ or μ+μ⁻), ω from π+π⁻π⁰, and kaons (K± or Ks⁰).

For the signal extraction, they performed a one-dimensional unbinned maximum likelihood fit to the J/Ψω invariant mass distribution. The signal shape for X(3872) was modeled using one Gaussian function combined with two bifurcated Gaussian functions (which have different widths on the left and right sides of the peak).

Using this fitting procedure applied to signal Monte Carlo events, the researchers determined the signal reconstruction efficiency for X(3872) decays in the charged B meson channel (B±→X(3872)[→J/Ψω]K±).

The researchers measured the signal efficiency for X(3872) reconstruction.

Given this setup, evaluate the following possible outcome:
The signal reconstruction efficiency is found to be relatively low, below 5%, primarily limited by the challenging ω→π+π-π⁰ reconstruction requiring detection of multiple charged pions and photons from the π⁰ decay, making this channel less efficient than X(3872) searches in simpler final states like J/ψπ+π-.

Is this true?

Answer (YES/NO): NO